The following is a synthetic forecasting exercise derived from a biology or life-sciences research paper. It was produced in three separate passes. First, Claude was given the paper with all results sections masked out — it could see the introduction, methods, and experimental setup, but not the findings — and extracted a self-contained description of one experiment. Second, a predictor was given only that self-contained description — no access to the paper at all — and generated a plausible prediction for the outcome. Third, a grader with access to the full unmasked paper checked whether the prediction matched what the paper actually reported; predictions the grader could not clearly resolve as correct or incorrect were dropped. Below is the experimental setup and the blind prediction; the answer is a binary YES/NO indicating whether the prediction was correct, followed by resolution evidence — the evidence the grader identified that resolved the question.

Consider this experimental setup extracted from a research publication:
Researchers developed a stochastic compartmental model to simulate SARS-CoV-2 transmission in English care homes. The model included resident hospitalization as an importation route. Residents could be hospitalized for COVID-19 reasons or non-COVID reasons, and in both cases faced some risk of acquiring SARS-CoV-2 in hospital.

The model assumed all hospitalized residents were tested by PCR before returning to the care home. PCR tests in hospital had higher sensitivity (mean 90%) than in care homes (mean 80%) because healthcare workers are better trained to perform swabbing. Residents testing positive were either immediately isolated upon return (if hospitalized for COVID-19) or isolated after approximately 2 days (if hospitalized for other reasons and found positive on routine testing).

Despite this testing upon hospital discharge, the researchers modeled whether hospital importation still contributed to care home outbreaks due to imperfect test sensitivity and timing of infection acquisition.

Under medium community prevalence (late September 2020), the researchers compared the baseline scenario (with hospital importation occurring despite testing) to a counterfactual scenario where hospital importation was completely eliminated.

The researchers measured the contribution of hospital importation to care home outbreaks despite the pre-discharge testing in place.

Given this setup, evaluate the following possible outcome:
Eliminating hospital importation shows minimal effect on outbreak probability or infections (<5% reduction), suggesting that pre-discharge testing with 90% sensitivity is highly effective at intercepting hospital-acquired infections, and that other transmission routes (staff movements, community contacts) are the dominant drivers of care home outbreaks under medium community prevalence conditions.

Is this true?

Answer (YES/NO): YES